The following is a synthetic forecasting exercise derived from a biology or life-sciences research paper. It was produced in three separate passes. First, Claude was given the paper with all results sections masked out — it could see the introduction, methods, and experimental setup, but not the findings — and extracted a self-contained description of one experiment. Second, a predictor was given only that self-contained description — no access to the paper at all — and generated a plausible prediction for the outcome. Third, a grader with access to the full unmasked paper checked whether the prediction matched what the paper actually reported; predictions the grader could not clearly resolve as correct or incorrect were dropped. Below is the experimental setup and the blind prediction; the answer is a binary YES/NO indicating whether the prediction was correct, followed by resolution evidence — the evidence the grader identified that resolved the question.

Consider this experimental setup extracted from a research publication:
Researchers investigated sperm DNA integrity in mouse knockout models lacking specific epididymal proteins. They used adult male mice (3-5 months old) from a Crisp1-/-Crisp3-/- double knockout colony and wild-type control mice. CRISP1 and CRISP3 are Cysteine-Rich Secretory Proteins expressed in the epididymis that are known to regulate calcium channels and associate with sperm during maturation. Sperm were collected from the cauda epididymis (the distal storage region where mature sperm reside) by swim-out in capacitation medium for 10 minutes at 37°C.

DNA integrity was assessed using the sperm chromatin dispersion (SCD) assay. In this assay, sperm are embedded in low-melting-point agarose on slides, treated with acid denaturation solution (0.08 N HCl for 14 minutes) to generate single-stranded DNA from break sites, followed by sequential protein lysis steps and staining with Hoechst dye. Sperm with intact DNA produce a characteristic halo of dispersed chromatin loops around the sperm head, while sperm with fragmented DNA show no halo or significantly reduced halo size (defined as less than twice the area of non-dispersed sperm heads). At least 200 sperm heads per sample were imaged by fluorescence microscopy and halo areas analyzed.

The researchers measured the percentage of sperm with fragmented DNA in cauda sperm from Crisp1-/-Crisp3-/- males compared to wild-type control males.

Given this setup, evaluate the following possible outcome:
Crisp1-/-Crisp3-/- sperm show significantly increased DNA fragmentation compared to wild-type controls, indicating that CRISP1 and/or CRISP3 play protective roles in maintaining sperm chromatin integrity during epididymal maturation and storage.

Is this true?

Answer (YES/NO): YES